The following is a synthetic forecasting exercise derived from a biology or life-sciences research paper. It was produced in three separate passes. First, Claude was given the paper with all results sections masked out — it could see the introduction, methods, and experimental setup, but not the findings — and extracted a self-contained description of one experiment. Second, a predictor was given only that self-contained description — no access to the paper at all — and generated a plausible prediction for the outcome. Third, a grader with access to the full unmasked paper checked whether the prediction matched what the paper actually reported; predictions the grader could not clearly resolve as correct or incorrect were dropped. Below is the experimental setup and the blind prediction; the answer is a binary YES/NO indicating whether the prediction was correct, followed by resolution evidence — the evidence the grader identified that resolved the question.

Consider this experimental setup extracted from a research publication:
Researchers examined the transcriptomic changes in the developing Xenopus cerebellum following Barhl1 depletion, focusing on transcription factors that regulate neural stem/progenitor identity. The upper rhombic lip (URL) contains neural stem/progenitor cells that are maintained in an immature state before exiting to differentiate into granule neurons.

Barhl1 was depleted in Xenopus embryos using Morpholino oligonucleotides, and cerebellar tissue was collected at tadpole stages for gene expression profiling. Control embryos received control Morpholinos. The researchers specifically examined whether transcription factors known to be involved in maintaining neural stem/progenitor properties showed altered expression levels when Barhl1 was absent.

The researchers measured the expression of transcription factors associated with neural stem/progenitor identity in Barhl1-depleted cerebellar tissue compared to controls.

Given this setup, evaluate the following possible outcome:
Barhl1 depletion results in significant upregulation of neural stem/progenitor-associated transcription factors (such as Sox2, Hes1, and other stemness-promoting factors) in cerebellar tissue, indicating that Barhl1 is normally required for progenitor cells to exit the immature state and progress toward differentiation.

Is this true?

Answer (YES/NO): YES